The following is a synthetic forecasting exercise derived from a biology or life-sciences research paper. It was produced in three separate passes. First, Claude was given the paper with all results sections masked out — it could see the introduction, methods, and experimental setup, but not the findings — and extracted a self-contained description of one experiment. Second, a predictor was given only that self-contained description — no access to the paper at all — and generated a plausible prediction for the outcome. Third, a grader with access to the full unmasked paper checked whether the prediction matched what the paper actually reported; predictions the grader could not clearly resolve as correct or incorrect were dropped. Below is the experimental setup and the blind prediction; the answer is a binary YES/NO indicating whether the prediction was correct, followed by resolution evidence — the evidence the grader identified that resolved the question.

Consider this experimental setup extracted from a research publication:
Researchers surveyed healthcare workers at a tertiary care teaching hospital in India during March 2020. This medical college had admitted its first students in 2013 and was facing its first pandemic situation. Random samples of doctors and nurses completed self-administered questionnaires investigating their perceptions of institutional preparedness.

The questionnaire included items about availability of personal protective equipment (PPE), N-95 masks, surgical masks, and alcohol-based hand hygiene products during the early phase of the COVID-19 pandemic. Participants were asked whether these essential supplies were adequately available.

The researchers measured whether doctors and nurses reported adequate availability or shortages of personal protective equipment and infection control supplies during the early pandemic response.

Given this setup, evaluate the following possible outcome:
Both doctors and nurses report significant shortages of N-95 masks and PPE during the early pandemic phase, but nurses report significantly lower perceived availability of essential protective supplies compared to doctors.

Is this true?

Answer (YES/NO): NO